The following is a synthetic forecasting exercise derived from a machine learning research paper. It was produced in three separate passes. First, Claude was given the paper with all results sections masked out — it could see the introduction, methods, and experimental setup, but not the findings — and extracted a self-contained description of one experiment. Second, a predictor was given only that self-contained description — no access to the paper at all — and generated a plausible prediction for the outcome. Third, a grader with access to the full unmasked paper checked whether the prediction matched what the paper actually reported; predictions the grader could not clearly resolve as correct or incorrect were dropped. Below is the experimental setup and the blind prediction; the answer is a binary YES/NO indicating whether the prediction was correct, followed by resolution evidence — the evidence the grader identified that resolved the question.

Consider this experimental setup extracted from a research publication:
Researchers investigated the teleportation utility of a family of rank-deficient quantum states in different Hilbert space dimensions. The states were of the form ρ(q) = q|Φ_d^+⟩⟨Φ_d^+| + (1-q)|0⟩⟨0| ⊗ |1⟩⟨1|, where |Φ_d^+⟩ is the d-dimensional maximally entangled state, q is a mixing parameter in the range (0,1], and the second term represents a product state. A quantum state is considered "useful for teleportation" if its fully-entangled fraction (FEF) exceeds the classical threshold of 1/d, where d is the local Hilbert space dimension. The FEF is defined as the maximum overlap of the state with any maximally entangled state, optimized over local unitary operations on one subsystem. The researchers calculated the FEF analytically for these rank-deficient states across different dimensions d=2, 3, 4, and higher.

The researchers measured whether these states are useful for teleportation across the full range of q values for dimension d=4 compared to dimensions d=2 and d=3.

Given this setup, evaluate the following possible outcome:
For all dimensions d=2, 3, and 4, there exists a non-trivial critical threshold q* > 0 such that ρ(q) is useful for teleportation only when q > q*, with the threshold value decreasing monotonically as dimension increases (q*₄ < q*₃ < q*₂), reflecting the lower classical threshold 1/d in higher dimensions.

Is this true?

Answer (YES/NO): NO